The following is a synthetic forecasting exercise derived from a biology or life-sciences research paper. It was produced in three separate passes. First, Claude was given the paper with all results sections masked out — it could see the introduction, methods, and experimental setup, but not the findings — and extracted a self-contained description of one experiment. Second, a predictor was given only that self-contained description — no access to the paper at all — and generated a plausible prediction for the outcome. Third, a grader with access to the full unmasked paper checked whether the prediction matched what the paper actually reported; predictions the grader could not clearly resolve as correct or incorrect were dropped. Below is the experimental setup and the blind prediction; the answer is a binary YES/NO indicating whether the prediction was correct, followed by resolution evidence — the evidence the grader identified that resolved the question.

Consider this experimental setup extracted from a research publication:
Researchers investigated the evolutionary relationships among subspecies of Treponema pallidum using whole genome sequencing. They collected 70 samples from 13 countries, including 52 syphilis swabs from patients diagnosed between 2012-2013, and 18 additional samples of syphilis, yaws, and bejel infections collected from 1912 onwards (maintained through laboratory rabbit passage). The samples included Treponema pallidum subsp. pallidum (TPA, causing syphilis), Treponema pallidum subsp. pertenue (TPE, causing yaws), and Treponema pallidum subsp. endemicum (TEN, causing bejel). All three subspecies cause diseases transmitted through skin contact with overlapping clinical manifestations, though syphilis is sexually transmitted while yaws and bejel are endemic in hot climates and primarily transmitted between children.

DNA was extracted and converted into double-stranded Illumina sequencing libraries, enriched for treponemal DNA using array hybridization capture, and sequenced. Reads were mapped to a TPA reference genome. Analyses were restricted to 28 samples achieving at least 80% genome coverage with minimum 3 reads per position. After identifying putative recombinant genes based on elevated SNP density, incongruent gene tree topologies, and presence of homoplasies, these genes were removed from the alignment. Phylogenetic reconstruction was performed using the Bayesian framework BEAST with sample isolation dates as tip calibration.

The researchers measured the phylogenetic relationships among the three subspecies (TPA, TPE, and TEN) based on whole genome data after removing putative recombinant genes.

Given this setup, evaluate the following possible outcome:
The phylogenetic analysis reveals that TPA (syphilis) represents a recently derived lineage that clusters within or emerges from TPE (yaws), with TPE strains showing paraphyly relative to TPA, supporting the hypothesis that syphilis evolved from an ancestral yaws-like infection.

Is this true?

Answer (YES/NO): NO